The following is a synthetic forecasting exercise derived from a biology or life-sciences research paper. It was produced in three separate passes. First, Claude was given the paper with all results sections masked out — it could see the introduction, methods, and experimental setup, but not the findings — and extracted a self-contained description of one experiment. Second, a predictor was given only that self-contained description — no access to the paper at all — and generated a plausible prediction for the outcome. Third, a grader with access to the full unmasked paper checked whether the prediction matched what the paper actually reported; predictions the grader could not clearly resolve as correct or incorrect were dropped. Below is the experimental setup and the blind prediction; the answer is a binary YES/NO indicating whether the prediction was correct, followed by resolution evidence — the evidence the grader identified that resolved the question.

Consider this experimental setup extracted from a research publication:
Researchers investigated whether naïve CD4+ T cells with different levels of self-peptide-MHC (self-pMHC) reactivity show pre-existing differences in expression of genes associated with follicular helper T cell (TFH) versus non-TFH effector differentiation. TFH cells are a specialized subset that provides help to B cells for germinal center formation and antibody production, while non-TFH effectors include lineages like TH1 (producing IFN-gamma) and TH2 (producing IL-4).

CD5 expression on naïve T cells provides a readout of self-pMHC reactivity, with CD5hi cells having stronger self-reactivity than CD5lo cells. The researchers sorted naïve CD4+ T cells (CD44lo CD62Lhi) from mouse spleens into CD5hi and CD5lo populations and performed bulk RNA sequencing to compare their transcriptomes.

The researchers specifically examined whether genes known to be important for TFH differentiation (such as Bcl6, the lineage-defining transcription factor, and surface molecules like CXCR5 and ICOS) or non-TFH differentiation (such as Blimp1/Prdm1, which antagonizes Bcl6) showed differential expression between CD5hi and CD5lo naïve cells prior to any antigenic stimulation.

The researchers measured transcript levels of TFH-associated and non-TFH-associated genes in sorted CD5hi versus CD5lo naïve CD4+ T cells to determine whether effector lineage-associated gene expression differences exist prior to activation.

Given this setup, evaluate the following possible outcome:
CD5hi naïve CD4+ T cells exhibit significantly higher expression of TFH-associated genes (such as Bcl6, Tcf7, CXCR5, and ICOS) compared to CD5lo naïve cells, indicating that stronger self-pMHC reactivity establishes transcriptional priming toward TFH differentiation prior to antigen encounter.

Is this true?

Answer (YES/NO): YES